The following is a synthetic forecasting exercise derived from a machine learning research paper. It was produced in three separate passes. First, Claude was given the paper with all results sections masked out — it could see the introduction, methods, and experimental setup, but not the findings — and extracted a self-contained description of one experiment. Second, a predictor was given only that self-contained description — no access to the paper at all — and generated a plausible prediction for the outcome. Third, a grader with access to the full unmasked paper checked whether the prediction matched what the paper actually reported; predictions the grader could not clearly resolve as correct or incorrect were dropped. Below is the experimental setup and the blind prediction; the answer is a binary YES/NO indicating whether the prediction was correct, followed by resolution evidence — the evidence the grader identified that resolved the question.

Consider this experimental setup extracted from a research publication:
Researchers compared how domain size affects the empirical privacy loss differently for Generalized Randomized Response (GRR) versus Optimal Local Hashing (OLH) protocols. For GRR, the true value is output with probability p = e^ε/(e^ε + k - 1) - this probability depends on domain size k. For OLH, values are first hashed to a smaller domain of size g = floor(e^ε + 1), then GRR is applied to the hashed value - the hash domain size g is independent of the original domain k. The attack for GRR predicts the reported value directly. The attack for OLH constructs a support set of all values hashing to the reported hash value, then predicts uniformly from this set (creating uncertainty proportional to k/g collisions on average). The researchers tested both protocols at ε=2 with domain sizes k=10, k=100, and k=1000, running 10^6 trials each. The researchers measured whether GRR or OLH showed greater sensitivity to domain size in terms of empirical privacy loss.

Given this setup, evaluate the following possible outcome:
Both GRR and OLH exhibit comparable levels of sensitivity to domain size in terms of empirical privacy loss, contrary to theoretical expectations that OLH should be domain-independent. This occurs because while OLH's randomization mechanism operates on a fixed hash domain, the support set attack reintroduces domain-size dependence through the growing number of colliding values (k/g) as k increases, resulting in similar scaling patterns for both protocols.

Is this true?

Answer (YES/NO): NO